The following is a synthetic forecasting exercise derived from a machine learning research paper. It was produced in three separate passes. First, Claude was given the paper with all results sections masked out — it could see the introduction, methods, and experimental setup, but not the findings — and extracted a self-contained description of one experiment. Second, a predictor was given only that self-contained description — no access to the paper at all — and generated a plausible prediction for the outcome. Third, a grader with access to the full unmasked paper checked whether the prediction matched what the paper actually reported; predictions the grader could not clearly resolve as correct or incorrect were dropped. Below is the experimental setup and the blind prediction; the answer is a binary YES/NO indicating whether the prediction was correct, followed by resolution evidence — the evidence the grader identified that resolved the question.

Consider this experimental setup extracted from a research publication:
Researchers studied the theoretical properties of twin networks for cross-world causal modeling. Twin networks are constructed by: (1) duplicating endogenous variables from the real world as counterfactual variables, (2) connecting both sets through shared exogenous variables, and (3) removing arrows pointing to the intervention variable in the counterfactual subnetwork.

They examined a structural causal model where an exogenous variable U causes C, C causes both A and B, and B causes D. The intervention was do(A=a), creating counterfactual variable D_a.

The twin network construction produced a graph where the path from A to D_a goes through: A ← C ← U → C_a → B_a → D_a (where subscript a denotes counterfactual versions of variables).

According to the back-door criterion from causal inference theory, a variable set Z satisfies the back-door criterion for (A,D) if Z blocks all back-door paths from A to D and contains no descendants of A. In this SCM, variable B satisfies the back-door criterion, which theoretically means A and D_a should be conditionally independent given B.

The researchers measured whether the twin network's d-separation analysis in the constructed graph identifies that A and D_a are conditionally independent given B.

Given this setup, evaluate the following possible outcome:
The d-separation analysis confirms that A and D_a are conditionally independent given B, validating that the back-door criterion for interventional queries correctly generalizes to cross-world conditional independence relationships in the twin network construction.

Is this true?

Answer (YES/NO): NO